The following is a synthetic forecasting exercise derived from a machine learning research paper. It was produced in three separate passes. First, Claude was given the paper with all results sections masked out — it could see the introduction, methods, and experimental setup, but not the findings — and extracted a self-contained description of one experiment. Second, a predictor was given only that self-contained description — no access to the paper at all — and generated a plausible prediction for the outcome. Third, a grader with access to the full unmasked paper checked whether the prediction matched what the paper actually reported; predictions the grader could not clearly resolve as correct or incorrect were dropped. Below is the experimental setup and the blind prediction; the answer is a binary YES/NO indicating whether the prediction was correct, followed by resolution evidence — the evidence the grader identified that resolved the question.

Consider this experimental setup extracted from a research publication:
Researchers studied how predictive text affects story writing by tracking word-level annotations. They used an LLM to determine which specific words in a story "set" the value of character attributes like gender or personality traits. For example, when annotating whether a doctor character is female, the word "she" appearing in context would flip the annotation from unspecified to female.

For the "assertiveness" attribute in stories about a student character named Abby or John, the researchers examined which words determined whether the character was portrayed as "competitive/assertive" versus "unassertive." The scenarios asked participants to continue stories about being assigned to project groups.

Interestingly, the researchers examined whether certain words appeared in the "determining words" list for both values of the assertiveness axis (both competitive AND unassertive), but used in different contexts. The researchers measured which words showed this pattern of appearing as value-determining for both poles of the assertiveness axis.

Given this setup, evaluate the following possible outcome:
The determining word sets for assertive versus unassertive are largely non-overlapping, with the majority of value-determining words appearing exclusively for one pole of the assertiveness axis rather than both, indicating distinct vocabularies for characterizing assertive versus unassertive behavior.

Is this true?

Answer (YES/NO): YES